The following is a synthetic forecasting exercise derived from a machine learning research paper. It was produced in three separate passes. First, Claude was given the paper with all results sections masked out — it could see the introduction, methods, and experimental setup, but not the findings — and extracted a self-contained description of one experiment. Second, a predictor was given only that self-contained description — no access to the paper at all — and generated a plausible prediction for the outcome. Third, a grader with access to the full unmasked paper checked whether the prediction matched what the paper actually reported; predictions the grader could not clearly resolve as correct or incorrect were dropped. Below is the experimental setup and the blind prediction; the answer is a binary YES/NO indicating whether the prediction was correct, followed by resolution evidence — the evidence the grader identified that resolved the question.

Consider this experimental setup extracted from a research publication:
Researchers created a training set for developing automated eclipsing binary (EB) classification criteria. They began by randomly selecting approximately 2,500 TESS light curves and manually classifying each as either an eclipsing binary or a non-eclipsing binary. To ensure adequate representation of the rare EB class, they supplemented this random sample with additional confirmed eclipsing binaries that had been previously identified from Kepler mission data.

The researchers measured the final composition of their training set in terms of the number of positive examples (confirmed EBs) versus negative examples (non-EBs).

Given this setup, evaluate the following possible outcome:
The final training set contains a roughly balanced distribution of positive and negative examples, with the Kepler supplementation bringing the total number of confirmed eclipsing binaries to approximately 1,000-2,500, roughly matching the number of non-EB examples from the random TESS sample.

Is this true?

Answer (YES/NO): NO